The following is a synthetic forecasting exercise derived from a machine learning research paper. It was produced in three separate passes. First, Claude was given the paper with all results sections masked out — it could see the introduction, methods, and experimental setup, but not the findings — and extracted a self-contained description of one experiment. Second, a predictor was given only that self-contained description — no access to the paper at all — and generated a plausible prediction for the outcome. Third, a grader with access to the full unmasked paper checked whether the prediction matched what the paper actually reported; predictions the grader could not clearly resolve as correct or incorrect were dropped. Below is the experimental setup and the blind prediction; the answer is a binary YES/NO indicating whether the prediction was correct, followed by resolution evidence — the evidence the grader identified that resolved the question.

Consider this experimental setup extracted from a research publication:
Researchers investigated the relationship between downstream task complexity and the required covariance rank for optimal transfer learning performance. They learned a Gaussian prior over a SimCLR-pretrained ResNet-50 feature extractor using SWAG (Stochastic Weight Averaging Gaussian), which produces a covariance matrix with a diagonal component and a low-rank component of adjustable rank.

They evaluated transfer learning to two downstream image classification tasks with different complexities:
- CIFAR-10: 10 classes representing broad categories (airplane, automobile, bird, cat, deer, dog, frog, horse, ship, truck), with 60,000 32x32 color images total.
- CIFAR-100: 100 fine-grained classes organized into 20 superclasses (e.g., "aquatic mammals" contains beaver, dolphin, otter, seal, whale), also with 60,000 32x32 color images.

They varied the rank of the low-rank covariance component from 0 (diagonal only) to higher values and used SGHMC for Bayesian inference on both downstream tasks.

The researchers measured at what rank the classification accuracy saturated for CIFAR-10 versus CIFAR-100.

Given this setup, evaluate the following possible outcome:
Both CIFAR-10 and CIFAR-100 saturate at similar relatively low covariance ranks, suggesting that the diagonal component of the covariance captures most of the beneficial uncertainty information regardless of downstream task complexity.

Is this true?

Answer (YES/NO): NO